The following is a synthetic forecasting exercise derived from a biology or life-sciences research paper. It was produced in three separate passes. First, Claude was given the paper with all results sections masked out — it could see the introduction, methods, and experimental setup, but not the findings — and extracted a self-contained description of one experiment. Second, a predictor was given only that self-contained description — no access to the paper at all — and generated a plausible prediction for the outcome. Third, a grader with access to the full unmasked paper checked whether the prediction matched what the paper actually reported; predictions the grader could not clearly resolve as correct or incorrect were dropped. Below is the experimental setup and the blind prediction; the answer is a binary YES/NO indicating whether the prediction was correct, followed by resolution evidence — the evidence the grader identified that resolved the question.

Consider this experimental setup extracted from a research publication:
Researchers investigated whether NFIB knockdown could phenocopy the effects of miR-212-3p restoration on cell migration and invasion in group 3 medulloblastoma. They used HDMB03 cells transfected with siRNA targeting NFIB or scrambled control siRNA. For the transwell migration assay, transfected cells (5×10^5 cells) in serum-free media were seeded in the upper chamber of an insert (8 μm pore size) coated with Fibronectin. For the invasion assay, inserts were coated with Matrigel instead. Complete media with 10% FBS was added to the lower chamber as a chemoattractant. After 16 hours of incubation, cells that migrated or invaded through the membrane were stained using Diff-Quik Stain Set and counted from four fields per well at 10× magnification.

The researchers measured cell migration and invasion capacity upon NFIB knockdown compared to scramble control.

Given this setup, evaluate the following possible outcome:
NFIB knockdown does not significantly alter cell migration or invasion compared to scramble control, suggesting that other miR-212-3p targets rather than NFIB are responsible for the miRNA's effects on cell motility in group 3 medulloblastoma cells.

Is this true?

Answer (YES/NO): NO